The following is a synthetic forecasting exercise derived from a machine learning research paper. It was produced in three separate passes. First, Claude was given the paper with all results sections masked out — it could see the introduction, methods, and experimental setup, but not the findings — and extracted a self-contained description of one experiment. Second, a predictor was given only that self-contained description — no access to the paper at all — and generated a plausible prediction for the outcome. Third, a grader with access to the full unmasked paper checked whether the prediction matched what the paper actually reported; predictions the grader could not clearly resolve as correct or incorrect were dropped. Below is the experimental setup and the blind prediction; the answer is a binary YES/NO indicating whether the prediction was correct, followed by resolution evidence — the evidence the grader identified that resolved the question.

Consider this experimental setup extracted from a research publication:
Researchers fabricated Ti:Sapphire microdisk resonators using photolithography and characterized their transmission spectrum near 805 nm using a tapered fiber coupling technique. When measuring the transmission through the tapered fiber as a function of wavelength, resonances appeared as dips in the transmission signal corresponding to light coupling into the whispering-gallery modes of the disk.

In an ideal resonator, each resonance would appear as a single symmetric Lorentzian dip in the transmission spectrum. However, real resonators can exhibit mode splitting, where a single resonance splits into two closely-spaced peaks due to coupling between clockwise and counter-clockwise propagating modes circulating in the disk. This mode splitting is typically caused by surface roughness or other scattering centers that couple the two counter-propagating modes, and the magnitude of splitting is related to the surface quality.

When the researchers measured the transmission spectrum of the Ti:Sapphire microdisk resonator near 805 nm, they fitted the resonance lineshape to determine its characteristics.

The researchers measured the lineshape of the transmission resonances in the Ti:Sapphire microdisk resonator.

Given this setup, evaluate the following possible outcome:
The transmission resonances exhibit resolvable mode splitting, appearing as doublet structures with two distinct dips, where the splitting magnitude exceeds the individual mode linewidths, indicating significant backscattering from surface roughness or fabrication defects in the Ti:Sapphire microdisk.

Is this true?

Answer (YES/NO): NO